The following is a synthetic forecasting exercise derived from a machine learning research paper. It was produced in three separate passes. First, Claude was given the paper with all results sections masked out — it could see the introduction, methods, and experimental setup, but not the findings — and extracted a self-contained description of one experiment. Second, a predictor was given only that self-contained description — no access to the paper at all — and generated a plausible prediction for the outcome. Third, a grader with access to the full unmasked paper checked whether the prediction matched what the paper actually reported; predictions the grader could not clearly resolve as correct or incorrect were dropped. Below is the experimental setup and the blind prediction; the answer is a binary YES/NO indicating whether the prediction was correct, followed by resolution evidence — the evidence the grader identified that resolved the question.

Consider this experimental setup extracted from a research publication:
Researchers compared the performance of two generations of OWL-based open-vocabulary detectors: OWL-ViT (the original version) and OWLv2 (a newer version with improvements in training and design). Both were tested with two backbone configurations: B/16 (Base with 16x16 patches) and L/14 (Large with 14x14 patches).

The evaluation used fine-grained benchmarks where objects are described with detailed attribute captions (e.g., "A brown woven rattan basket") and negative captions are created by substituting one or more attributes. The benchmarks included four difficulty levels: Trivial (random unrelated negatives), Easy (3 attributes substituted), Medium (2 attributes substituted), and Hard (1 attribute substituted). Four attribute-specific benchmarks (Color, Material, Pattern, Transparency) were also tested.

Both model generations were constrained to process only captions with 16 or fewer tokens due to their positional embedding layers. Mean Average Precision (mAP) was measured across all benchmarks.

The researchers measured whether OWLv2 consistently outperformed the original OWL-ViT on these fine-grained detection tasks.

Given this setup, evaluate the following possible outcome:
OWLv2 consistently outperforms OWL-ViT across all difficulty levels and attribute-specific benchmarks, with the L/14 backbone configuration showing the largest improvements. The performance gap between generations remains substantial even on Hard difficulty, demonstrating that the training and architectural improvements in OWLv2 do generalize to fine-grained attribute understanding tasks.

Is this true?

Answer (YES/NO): NO